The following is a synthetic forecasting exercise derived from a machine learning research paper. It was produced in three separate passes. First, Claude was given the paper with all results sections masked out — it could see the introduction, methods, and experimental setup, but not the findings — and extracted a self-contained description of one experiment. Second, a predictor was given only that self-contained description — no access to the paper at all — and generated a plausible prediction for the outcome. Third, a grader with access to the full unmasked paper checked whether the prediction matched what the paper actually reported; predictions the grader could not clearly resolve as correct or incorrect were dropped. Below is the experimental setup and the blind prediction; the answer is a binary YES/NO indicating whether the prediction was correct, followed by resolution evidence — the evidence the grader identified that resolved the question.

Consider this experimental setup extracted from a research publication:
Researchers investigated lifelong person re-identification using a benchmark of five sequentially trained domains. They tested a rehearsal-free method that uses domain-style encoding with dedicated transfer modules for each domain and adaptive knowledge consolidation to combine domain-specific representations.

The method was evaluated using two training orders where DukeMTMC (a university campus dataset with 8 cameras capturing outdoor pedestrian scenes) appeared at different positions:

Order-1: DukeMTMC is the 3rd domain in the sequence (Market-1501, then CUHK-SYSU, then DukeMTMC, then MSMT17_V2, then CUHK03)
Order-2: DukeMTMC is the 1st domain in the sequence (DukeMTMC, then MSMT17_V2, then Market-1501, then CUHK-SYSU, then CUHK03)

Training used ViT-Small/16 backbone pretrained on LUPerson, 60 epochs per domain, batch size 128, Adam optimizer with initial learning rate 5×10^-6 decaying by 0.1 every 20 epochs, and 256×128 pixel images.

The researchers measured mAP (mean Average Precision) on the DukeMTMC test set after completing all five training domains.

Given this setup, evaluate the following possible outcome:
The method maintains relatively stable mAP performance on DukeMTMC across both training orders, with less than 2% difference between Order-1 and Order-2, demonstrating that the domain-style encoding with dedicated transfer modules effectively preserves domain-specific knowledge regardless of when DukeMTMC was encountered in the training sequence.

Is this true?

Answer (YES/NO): NO